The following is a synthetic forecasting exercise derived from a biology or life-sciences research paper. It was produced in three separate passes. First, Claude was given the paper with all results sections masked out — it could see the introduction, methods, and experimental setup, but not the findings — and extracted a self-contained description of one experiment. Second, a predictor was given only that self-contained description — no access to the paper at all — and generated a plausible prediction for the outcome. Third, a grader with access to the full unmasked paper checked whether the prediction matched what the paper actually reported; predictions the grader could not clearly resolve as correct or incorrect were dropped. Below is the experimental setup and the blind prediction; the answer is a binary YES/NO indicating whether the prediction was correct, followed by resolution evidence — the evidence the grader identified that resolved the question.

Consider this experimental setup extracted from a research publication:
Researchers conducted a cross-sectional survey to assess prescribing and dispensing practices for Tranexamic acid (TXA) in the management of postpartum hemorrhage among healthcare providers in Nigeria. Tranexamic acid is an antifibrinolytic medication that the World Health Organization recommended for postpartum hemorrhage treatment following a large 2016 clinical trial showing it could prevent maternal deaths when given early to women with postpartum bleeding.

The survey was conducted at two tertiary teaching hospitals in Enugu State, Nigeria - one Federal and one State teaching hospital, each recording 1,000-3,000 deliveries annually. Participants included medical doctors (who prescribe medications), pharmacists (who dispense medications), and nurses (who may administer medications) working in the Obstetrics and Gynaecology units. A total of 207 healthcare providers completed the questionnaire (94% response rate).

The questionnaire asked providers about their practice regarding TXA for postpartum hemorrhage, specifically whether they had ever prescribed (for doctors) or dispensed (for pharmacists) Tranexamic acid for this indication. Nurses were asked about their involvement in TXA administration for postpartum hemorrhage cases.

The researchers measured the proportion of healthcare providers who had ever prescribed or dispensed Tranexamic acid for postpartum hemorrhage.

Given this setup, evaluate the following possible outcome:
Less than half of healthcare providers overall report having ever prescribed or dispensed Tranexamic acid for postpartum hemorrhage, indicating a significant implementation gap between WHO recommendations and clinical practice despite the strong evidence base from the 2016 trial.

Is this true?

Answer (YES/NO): YES